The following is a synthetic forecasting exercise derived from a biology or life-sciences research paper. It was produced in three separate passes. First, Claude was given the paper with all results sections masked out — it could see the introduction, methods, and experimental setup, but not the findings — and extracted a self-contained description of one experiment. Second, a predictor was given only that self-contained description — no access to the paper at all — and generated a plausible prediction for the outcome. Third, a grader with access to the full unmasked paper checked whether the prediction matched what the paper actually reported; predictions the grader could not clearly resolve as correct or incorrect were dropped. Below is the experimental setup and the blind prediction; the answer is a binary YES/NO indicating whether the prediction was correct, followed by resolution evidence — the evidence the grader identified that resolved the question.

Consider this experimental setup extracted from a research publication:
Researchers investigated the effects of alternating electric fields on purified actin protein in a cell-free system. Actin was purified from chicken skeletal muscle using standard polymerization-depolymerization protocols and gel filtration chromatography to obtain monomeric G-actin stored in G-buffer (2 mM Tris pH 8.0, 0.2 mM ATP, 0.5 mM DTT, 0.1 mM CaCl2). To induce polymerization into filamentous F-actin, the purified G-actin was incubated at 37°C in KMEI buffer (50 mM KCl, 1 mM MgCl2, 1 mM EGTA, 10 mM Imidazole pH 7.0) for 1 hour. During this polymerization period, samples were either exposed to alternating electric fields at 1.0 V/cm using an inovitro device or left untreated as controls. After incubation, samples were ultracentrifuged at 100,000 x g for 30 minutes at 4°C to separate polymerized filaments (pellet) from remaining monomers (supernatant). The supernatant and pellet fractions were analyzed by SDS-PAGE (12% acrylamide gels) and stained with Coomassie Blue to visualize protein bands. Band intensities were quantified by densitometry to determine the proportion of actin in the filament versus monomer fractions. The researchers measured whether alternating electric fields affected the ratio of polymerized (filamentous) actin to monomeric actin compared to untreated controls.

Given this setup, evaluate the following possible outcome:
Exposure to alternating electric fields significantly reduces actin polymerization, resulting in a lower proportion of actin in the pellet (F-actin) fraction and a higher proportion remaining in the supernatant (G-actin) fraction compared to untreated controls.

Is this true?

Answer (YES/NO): NO